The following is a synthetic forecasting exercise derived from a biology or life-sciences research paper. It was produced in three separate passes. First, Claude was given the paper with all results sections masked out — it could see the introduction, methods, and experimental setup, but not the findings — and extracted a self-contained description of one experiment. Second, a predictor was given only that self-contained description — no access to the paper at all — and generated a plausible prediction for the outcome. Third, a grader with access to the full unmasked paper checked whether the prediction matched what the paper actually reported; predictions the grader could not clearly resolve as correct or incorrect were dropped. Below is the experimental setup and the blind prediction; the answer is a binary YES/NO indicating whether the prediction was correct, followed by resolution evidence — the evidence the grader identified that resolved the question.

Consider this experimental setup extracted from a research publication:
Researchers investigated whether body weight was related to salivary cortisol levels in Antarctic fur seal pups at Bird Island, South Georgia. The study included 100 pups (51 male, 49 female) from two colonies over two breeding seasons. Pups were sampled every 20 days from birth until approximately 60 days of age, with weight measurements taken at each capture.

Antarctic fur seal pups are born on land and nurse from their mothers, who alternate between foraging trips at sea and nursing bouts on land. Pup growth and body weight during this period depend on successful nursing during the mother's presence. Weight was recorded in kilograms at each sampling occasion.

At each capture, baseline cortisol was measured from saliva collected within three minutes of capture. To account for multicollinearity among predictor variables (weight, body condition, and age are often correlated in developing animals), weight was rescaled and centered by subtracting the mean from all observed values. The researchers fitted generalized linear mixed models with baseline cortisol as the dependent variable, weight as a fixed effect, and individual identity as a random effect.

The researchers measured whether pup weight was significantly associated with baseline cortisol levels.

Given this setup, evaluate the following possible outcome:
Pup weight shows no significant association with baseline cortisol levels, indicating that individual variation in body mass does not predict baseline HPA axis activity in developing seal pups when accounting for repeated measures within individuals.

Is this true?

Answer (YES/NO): NO